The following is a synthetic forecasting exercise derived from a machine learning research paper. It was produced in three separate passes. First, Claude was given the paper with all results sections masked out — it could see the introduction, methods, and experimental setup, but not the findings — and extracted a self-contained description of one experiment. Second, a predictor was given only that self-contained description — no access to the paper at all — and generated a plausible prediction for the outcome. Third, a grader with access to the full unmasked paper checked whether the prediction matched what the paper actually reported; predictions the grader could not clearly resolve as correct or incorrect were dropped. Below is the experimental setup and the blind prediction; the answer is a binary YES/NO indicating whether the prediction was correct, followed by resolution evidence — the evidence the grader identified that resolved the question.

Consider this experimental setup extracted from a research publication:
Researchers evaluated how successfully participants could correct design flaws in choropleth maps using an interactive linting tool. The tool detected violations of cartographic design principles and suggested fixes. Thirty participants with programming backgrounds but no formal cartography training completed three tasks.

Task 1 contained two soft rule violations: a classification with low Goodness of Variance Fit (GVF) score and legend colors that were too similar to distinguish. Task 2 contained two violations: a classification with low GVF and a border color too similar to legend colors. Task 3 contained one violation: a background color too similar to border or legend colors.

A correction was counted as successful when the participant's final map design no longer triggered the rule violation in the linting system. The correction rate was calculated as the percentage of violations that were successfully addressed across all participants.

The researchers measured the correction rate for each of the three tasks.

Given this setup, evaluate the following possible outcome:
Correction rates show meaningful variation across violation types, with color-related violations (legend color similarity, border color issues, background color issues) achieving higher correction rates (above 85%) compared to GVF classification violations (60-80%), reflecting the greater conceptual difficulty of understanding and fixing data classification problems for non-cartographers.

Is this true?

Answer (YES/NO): NO